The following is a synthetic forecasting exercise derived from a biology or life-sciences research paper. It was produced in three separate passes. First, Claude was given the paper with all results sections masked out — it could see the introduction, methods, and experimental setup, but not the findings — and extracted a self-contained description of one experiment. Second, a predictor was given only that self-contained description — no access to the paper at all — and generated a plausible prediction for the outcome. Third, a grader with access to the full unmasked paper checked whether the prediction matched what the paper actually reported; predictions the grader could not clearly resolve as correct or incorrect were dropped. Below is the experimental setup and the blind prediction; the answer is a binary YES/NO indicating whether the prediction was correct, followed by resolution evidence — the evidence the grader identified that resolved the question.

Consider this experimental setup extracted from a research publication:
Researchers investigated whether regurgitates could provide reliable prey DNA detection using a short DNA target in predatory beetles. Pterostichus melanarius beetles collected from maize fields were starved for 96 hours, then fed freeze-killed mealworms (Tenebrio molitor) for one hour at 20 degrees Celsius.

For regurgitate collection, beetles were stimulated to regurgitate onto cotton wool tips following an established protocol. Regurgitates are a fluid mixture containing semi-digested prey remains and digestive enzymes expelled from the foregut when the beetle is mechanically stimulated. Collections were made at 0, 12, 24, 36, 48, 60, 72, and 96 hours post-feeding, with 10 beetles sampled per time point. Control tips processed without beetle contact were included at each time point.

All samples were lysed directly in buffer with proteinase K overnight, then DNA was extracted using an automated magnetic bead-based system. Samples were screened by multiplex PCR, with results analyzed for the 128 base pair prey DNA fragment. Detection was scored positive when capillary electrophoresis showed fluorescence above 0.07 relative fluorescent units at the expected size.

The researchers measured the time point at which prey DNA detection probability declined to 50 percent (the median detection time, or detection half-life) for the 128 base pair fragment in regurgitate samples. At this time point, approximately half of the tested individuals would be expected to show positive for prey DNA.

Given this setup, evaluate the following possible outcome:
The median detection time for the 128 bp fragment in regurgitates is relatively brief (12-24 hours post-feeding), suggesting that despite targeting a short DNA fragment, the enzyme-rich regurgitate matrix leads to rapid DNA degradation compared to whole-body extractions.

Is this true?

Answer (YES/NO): NO